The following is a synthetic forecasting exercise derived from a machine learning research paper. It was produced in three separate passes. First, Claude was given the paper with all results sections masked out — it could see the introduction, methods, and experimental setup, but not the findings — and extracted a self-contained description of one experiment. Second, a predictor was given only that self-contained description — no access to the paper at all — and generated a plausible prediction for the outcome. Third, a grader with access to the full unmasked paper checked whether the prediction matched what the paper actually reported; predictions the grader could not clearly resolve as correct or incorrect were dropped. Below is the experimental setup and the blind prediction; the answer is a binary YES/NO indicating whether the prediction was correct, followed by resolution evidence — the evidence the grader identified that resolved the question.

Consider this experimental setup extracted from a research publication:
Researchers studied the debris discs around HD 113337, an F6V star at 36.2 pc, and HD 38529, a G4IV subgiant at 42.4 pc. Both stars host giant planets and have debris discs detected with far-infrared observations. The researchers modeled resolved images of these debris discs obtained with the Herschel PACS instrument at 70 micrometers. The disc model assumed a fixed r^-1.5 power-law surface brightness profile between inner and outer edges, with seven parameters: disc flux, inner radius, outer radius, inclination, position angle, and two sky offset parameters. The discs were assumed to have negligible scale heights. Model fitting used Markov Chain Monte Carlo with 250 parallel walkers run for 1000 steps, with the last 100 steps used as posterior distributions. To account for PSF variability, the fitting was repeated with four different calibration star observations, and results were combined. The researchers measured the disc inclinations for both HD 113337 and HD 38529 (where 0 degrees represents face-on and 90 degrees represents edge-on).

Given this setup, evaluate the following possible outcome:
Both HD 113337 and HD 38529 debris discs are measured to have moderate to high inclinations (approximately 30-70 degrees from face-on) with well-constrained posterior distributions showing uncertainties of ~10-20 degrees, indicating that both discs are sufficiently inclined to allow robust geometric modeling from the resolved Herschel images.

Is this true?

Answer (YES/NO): NO